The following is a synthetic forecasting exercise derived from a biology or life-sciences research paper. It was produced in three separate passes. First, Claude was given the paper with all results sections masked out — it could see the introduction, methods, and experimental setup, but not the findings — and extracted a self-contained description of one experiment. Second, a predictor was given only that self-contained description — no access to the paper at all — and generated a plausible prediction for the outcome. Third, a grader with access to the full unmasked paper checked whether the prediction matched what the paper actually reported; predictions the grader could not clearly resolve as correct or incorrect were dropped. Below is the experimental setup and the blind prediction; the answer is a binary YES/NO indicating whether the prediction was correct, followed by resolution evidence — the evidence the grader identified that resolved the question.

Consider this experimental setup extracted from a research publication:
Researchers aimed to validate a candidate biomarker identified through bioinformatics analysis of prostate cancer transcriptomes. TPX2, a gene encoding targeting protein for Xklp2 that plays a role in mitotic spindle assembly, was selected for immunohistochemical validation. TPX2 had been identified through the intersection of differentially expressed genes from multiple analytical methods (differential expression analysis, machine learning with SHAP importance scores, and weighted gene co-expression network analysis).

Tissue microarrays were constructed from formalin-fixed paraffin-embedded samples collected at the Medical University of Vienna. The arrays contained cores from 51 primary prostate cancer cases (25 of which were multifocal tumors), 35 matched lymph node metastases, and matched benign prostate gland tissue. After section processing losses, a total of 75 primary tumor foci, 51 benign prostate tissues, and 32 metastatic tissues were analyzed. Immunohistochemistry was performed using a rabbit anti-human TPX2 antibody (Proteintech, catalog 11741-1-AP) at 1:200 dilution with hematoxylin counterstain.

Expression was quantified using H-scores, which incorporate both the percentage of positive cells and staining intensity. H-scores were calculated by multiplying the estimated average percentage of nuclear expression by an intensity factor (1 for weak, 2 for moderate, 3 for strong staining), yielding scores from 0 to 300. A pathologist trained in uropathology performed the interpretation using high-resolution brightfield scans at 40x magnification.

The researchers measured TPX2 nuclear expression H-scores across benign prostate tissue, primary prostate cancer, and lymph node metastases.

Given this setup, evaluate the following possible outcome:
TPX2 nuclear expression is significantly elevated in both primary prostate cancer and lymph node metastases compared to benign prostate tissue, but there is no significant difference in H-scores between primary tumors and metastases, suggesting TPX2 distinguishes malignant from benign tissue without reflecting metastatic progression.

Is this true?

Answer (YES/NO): NO